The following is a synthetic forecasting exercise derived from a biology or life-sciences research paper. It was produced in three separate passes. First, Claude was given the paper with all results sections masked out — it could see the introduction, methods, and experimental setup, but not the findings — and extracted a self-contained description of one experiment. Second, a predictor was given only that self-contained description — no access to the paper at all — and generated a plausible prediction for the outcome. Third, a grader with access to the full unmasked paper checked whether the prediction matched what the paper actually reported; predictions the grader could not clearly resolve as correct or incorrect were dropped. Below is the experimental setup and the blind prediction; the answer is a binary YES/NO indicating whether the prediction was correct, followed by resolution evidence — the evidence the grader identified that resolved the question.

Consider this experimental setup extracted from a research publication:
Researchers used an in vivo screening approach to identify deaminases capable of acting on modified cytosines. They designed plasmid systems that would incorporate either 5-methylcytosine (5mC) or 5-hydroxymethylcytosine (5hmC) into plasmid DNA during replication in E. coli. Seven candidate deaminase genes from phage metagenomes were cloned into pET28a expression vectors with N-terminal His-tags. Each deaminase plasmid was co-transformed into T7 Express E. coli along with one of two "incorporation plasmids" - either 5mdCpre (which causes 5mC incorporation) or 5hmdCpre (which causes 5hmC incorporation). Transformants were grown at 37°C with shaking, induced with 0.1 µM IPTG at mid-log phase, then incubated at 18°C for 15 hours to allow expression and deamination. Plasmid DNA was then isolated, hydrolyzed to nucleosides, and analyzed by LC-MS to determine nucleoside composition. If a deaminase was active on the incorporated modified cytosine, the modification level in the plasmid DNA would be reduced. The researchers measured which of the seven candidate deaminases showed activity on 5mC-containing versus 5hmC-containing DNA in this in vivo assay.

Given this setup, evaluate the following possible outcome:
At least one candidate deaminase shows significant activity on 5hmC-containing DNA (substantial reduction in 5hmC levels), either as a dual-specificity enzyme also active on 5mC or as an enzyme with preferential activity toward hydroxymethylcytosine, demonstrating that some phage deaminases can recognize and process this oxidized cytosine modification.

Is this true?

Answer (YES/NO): YES